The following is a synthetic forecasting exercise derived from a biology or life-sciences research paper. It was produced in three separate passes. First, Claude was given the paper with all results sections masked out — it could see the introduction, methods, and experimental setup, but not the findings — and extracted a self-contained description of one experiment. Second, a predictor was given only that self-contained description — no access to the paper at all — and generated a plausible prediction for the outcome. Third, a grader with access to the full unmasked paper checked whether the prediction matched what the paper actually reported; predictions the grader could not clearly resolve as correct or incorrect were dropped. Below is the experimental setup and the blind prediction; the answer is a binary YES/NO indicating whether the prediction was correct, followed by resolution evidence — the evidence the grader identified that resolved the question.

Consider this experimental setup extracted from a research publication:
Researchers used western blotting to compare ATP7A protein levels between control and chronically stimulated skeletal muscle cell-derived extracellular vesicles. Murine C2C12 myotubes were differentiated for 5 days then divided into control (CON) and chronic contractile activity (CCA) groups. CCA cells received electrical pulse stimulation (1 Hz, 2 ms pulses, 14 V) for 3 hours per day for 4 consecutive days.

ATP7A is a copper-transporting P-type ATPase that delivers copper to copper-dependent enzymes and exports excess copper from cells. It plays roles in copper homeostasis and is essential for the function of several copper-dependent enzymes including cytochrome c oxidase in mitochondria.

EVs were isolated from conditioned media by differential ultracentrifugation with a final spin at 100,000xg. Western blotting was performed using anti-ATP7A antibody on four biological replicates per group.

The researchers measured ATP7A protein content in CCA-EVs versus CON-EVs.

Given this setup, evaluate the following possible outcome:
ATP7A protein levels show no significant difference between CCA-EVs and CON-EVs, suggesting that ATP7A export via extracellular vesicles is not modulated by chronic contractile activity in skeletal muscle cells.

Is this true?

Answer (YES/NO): NO